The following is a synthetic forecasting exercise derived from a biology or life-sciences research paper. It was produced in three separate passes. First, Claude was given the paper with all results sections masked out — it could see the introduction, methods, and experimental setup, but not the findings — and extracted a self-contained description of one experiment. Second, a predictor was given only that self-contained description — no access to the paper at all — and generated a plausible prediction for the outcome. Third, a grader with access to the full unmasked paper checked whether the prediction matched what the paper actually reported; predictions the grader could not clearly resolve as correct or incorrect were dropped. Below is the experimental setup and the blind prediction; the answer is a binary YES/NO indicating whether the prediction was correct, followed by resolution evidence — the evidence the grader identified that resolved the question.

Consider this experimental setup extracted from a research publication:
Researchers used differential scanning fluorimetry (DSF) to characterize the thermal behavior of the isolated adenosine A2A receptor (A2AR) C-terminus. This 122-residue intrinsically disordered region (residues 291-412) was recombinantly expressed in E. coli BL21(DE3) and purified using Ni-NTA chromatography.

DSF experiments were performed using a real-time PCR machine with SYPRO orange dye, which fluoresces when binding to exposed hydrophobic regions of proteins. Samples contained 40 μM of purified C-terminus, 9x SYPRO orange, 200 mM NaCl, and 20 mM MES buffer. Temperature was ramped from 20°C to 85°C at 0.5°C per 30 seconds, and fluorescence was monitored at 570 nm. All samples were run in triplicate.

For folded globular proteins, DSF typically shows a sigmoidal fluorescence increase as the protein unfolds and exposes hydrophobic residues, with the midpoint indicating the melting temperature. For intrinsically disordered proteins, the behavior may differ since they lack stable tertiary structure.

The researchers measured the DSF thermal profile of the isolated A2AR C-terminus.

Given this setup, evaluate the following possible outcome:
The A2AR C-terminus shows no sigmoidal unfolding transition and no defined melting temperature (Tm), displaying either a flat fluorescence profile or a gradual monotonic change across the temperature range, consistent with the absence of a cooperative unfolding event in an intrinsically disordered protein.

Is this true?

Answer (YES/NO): NO